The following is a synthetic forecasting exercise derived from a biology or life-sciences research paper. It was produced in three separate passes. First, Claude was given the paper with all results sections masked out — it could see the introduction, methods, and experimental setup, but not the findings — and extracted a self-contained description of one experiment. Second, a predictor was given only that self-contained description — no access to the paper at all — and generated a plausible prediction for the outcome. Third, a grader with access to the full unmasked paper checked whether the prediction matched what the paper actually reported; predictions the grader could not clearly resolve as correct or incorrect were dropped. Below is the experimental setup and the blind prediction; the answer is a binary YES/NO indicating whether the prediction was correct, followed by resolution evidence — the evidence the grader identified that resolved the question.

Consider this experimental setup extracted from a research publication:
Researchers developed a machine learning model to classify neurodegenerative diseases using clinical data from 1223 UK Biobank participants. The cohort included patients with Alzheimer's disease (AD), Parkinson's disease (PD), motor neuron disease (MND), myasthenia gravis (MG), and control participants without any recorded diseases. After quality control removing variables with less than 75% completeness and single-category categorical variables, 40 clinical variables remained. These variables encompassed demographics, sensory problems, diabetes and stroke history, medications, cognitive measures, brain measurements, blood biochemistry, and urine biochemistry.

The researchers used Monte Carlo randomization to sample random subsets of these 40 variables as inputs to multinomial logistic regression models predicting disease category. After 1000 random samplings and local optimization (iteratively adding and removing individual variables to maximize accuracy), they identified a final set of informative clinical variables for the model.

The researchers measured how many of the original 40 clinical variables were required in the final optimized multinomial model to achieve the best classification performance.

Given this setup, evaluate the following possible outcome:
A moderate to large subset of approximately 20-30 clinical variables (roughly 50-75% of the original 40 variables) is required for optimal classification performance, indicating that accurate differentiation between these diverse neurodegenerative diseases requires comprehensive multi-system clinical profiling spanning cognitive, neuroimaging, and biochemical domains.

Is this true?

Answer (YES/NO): NO